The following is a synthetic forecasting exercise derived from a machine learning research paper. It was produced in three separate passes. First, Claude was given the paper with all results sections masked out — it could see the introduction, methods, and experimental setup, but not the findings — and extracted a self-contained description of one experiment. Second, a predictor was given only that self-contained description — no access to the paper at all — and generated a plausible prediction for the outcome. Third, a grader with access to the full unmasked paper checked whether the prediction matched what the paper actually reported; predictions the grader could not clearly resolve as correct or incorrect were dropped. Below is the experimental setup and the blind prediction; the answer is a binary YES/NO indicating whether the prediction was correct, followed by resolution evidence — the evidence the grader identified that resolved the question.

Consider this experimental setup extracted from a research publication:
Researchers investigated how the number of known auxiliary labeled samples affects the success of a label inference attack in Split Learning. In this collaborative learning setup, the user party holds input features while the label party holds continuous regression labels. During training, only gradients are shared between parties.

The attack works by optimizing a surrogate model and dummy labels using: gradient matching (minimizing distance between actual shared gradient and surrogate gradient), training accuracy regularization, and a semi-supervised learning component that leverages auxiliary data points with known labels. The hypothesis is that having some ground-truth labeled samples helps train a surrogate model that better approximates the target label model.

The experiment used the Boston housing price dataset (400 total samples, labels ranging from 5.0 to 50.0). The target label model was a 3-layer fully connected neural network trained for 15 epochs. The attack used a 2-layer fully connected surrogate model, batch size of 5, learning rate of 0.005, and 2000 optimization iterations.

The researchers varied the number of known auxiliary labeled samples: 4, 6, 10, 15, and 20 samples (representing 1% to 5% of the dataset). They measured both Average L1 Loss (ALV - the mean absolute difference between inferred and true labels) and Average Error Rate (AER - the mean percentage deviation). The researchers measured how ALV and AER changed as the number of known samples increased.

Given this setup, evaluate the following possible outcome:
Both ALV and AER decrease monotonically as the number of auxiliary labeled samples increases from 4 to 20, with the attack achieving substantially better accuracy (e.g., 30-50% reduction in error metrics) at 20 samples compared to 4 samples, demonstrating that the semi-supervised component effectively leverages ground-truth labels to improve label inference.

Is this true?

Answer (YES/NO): NO